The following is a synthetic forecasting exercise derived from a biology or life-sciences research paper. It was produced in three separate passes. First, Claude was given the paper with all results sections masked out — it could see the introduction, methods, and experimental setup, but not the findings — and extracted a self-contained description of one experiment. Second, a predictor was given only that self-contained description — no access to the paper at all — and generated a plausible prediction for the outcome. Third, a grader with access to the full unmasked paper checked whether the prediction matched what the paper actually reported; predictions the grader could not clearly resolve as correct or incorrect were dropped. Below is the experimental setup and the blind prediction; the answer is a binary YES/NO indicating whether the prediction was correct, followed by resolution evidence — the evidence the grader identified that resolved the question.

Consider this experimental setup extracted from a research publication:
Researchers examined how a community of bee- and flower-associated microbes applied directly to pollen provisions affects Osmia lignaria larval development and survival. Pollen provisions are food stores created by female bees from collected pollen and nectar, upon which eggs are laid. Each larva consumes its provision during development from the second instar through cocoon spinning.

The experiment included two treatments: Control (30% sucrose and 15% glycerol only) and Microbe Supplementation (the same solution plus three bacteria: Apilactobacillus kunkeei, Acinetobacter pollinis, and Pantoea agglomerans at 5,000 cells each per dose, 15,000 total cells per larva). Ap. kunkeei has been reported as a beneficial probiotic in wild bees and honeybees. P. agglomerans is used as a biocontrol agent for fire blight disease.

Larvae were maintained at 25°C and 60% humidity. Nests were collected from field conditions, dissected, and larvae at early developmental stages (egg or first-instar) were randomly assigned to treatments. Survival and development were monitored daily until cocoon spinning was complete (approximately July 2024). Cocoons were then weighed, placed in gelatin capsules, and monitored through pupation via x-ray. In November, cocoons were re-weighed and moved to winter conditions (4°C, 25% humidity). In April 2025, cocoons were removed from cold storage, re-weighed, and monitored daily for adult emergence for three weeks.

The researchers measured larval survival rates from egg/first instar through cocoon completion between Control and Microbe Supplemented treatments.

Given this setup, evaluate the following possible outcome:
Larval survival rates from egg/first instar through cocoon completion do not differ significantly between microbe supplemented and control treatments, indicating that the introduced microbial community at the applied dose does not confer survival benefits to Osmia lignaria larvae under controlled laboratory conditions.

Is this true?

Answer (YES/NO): YES